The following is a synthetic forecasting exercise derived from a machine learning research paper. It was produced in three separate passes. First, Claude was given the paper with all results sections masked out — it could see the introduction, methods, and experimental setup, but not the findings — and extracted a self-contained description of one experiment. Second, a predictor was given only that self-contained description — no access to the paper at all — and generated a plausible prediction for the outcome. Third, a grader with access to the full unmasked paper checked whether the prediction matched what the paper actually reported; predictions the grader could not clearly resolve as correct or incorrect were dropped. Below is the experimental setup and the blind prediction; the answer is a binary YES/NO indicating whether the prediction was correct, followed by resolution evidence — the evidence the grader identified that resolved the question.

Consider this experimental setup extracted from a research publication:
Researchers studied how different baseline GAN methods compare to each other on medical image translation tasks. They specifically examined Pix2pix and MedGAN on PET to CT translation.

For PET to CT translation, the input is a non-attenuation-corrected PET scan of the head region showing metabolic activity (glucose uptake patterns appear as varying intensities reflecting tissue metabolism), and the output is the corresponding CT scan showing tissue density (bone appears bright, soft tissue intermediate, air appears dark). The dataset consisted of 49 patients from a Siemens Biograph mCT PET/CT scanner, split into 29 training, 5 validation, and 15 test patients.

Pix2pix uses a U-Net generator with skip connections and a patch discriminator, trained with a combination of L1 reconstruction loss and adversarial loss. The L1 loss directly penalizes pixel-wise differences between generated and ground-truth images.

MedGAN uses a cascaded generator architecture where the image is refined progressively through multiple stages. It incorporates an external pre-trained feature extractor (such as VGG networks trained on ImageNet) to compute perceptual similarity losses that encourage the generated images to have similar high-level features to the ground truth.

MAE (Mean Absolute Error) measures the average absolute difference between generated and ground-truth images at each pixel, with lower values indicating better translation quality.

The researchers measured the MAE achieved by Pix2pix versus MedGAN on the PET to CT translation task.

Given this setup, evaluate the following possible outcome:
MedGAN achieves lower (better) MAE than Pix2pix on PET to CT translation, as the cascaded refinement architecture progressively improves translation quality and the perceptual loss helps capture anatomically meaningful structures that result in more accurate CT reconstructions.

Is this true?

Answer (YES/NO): YES